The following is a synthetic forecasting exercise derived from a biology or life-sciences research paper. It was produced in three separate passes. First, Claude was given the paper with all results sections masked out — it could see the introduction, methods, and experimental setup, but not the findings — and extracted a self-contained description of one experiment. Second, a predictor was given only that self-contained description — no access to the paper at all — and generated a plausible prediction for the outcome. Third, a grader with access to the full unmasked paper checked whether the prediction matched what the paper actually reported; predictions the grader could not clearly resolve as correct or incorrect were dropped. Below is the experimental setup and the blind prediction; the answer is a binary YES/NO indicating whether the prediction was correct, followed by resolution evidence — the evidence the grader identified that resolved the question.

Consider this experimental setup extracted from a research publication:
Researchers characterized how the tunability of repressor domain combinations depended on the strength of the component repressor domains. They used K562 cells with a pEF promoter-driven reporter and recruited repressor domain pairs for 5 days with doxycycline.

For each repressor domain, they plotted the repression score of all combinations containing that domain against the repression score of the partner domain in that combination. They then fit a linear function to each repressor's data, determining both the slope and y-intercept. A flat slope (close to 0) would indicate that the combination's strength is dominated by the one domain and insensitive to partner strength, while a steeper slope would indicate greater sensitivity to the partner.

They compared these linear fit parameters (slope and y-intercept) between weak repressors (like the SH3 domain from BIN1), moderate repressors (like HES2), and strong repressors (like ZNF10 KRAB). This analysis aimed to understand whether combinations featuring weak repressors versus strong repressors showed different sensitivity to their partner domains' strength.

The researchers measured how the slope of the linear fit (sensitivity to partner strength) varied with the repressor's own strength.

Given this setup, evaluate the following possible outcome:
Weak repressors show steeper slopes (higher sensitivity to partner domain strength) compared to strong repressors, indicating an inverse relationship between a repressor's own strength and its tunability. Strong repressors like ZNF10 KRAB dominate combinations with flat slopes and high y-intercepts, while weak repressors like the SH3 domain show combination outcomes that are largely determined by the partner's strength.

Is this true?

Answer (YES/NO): NO